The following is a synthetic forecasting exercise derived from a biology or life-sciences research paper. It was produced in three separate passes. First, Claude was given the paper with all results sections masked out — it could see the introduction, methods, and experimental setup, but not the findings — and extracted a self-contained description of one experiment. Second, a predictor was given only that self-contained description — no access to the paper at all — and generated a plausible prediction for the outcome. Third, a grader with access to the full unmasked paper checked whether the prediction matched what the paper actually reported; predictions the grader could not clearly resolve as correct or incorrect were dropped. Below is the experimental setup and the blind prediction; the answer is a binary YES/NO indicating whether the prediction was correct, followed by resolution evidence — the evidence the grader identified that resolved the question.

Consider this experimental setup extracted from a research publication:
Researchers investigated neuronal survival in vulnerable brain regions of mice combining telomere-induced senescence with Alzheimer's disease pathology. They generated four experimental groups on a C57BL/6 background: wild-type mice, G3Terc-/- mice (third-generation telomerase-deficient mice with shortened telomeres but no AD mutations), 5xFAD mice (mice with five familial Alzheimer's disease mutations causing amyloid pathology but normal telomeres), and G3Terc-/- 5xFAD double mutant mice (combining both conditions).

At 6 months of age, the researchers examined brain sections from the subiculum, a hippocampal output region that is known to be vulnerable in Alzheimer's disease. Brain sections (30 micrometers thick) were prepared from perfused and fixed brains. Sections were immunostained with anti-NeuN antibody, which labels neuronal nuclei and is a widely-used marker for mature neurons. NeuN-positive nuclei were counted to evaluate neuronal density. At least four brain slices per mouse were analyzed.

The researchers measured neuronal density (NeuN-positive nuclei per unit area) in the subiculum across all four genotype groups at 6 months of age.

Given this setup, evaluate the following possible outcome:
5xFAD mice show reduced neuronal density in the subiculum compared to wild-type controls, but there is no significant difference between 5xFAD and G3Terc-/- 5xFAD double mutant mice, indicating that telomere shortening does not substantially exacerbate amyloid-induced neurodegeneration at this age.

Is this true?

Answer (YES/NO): NO